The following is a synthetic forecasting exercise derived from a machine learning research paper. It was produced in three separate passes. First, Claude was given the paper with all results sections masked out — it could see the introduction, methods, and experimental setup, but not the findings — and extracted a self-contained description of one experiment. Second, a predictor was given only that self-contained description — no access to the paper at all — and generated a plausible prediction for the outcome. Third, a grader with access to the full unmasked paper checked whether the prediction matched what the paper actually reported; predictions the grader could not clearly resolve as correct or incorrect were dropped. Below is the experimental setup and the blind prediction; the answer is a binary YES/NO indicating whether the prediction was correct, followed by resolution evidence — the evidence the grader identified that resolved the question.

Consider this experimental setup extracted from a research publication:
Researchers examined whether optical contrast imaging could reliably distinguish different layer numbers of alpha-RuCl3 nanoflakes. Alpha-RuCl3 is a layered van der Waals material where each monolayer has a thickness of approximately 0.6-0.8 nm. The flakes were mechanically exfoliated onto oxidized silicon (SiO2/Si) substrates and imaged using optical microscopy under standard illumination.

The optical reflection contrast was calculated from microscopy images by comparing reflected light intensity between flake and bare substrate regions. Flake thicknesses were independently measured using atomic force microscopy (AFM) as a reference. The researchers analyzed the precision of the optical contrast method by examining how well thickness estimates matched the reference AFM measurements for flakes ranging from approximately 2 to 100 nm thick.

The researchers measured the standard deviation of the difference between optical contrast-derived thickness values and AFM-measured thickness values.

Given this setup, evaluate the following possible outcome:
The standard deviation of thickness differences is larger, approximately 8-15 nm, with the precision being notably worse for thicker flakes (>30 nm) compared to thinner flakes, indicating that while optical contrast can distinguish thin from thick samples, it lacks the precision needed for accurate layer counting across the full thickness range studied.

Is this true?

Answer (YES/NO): NO